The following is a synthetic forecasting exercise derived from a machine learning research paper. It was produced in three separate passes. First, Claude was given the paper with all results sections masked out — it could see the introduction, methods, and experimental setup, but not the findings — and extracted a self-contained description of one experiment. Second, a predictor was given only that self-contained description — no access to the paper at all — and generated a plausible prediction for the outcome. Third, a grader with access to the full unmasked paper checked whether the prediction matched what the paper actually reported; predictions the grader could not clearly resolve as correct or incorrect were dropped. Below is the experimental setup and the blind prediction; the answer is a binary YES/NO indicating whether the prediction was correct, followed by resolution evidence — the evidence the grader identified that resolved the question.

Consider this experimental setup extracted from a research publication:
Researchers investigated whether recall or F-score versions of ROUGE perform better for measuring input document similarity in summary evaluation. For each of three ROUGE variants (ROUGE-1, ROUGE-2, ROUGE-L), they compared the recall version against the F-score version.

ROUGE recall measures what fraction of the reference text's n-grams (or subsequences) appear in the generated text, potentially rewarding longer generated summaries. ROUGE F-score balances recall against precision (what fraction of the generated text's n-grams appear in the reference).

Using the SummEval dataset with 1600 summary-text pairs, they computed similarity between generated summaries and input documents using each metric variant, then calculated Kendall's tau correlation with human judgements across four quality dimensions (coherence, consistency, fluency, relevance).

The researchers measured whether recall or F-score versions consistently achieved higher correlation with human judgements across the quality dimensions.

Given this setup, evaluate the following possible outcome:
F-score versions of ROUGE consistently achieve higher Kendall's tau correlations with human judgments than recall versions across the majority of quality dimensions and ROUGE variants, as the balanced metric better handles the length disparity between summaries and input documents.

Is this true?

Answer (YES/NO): YES